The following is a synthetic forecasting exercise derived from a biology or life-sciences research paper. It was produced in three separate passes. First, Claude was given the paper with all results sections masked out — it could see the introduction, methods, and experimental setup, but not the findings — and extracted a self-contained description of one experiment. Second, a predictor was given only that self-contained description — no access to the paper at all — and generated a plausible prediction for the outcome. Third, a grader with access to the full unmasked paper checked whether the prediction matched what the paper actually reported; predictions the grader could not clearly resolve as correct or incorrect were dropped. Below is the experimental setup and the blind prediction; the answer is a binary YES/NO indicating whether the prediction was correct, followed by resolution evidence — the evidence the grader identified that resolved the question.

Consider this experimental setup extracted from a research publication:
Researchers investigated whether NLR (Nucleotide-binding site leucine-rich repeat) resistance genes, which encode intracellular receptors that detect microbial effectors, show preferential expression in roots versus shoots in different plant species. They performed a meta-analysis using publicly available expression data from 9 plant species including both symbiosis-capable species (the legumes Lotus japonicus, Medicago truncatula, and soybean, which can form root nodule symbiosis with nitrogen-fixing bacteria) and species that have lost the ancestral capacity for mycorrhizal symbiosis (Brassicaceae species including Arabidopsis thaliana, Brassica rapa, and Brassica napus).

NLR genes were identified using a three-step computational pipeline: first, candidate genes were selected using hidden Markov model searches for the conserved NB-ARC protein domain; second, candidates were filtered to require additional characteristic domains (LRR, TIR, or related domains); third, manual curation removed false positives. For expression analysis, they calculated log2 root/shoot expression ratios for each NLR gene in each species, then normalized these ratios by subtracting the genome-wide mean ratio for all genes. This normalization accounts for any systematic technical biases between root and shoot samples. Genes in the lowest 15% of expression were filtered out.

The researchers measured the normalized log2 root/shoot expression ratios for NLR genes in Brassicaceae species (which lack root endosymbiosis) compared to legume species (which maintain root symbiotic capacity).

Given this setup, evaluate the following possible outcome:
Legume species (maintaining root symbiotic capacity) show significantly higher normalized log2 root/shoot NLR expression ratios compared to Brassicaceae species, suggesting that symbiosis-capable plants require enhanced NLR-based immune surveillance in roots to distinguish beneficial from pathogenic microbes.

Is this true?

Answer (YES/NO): YES